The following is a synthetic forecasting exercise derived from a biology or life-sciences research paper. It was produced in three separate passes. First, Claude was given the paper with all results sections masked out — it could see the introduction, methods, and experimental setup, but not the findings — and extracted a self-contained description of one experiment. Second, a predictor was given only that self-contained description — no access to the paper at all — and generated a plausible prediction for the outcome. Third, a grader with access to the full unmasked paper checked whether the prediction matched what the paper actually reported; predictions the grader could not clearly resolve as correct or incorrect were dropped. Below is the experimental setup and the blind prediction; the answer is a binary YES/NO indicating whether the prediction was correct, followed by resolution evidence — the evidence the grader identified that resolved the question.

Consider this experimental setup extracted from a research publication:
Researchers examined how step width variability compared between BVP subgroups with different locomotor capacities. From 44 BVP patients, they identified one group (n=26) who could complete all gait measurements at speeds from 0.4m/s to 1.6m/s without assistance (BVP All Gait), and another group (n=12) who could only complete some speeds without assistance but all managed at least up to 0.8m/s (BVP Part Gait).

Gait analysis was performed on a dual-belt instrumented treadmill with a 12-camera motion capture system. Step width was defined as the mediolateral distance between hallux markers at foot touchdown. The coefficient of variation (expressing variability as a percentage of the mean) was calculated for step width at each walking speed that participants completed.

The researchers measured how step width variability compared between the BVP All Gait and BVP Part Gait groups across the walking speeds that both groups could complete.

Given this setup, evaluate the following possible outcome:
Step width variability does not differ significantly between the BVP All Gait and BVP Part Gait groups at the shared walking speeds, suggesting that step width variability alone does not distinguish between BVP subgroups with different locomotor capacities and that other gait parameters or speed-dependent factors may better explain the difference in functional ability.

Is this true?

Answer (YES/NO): YES